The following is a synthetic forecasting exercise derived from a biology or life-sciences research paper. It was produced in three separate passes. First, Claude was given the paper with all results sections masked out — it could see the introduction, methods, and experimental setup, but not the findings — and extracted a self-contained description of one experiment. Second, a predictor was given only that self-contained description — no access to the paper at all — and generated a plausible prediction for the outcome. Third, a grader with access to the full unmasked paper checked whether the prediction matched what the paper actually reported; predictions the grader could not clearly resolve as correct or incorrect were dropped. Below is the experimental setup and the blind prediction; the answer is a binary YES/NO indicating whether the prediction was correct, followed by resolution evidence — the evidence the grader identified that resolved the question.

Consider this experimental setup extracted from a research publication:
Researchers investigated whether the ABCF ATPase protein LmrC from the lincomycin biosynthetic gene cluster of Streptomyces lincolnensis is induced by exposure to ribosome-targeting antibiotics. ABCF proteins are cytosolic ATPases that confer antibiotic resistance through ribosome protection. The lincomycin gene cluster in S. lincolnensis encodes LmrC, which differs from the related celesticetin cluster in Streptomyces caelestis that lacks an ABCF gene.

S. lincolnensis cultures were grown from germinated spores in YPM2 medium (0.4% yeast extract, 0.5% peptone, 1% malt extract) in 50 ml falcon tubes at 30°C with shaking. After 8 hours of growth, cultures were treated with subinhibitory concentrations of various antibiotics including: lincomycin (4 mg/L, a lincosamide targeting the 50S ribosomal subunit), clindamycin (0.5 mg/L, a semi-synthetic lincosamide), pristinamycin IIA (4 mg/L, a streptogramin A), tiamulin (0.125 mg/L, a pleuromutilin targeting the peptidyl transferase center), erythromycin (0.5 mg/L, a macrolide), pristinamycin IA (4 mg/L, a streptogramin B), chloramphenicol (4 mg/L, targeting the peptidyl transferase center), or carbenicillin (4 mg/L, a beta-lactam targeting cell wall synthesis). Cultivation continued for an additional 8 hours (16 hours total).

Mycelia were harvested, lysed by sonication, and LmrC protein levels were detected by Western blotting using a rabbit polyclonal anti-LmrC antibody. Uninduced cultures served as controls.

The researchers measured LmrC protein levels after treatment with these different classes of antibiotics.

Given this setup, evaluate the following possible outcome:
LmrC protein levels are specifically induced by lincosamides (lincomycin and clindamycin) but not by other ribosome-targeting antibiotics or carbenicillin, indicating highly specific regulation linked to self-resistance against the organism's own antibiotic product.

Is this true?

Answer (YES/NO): NO